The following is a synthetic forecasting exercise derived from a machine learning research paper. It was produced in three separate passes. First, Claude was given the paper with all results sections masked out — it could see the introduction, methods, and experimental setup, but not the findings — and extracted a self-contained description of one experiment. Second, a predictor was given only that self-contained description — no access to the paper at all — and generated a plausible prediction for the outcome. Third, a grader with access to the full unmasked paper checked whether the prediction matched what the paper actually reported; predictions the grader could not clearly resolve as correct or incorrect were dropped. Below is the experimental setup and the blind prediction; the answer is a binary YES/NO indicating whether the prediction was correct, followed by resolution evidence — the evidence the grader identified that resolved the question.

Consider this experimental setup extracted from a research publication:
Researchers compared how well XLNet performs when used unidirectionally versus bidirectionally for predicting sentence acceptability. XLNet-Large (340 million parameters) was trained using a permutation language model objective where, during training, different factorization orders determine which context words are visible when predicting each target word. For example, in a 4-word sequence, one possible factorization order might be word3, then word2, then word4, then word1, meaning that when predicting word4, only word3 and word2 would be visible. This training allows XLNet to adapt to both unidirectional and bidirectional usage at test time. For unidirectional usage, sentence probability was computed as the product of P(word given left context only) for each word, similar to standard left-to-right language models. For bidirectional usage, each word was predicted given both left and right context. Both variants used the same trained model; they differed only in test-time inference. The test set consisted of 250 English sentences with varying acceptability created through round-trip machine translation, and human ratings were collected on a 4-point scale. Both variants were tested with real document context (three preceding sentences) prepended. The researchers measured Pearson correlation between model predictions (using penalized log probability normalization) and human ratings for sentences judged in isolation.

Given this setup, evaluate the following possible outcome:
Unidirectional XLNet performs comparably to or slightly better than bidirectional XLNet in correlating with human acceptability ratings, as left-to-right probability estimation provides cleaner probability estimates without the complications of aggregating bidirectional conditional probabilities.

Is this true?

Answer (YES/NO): NO